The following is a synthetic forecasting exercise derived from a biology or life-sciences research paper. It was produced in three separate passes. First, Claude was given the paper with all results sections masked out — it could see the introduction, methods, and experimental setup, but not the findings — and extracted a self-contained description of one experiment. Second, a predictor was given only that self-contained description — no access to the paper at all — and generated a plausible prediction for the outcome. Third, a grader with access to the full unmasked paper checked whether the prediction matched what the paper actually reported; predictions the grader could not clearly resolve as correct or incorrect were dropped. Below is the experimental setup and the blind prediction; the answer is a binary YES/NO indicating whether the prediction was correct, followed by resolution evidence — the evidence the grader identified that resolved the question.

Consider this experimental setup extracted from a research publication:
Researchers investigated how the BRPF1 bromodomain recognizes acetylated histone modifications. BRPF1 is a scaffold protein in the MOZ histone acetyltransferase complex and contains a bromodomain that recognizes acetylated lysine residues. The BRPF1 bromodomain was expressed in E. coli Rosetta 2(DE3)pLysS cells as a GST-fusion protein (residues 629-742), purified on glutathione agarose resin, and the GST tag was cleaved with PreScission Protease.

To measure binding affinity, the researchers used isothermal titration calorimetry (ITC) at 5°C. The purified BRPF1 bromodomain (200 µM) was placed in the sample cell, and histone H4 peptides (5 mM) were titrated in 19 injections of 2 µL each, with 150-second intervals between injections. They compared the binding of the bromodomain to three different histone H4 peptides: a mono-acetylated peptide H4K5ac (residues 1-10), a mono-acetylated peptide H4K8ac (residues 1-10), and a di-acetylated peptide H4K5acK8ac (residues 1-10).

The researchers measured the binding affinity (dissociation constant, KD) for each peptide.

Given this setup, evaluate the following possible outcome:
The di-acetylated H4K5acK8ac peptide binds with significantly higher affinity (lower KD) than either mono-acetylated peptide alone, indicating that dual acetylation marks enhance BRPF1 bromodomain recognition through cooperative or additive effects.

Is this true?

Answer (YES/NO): YES